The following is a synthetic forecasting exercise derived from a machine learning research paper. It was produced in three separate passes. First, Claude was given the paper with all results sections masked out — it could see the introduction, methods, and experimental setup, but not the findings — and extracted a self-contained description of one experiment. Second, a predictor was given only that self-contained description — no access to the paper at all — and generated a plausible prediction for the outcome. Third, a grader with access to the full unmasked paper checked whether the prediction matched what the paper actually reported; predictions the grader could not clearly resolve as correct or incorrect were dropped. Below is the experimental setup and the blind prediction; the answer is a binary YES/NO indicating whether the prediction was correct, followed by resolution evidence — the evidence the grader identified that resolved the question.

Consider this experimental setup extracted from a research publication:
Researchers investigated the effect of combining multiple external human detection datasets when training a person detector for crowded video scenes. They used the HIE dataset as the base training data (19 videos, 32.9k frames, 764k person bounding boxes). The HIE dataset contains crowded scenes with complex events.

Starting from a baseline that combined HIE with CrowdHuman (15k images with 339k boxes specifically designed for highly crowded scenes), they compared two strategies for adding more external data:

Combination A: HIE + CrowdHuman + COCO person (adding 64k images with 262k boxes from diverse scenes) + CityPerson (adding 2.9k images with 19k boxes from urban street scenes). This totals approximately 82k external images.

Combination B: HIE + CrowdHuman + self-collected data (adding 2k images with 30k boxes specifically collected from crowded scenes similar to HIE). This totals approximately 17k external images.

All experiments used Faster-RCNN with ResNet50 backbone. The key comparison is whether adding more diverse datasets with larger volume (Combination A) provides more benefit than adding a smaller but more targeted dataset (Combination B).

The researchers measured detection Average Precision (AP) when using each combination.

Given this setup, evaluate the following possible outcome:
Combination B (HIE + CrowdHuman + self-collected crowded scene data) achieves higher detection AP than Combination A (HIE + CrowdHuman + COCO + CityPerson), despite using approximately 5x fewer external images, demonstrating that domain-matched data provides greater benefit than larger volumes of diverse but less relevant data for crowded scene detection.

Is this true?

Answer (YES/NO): YES